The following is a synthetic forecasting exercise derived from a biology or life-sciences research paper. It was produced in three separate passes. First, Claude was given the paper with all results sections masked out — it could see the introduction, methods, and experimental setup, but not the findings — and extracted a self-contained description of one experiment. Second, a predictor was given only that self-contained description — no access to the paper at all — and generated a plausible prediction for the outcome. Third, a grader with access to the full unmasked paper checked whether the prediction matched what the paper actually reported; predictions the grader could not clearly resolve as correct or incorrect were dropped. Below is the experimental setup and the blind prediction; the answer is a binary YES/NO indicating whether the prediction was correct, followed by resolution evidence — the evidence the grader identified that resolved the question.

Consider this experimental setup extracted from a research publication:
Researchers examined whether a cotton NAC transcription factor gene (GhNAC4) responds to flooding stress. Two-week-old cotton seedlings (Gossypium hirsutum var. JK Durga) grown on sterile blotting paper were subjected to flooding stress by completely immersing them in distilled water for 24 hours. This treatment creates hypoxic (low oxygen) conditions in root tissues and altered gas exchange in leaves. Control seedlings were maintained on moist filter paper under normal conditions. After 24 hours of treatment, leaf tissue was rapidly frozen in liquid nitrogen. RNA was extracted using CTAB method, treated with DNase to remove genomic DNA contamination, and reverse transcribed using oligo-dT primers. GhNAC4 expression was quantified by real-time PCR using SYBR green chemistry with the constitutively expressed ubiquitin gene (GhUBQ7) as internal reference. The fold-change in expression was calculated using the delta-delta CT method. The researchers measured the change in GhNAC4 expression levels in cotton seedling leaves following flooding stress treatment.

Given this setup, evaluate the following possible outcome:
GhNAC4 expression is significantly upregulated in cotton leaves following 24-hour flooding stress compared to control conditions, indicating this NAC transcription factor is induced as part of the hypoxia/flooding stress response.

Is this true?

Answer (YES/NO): NO